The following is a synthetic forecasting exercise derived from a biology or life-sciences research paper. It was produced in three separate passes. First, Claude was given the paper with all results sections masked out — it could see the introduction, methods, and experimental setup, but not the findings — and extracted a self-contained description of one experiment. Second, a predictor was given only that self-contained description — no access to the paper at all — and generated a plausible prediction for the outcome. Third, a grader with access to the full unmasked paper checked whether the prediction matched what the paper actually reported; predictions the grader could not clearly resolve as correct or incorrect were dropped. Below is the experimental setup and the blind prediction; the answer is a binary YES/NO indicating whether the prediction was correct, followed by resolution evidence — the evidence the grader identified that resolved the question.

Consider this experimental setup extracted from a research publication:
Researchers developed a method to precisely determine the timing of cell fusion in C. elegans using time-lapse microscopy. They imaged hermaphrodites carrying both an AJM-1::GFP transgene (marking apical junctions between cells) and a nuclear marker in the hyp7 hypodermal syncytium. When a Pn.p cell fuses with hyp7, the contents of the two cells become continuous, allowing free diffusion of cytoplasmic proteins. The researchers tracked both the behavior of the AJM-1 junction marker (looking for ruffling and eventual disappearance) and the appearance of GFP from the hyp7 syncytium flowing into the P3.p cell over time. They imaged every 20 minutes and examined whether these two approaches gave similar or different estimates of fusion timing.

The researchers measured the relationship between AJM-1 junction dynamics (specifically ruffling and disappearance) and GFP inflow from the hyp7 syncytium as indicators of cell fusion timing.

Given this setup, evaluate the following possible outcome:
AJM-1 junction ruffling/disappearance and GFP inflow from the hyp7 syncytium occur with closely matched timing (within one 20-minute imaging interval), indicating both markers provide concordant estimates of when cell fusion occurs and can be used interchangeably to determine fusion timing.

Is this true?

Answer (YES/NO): YES